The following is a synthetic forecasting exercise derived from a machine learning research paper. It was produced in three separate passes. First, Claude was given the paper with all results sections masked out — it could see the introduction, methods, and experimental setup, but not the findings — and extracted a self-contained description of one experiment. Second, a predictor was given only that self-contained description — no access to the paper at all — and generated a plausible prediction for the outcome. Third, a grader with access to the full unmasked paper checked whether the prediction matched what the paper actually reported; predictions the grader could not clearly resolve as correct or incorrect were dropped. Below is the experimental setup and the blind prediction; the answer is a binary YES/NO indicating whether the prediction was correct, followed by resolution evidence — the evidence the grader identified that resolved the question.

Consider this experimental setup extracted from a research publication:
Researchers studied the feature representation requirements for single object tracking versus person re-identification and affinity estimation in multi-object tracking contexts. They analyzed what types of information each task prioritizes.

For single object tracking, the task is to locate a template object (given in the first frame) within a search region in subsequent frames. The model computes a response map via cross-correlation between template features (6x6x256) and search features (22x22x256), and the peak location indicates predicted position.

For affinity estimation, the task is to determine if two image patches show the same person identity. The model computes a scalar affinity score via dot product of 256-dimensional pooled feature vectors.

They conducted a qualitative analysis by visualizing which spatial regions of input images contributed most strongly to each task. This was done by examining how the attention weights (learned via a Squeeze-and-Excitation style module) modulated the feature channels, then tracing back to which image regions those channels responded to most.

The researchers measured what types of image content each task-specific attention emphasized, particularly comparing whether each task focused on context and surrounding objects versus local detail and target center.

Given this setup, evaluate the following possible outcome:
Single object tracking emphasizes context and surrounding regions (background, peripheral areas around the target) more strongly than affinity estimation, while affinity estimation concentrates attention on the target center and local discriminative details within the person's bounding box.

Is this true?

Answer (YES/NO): YES